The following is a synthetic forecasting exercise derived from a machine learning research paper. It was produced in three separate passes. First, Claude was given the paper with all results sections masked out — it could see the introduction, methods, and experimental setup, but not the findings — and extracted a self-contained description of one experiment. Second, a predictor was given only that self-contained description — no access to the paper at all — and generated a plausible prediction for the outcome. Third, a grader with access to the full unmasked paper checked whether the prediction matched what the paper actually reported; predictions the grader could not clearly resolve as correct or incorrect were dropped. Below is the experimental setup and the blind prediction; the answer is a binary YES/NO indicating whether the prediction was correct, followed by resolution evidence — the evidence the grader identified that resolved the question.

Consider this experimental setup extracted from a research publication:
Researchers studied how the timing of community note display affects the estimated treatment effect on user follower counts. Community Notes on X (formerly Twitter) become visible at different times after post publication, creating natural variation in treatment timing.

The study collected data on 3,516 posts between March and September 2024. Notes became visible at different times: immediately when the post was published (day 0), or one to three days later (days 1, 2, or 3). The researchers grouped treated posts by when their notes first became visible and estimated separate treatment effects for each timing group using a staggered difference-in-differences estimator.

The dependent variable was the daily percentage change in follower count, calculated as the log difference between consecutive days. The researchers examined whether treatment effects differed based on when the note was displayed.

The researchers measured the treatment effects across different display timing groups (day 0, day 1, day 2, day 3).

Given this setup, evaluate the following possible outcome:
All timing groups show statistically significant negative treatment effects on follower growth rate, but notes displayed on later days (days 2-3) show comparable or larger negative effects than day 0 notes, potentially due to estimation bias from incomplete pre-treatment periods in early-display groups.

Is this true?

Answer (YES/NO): NO